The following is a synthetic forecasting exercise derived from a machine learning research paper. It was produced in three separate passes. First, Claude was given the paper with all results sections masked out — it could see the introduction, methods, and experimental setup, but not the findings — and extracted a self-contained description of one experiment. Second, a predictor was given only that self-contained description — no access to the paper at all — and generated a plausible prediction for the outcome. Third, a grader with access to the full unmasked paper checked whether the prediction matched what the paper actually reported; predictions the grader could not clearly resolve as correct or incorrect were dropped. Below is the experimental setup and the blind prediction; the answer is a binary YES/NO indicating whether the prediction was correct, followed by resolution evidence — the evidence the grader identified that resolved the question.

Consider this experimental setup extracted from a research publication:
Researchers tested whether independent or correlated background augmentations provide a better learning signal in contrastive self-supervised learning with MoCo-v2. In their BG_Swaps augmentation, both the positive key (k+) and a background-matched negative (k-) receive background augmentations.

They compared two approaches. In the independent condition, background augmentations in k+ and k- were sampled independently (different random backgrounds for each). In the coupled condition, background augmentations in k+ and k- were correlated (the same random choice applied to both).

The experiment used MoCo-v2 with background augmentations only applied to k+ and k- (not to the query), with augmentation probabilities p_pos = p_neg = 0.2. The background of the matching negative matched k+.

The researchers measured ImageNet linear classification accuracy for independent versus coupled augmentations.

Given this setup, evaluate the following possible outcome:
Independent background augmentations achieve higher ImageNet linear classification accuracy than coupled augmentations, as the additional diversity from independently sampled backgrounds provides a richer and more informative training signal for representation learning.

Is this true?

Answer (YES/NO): NO